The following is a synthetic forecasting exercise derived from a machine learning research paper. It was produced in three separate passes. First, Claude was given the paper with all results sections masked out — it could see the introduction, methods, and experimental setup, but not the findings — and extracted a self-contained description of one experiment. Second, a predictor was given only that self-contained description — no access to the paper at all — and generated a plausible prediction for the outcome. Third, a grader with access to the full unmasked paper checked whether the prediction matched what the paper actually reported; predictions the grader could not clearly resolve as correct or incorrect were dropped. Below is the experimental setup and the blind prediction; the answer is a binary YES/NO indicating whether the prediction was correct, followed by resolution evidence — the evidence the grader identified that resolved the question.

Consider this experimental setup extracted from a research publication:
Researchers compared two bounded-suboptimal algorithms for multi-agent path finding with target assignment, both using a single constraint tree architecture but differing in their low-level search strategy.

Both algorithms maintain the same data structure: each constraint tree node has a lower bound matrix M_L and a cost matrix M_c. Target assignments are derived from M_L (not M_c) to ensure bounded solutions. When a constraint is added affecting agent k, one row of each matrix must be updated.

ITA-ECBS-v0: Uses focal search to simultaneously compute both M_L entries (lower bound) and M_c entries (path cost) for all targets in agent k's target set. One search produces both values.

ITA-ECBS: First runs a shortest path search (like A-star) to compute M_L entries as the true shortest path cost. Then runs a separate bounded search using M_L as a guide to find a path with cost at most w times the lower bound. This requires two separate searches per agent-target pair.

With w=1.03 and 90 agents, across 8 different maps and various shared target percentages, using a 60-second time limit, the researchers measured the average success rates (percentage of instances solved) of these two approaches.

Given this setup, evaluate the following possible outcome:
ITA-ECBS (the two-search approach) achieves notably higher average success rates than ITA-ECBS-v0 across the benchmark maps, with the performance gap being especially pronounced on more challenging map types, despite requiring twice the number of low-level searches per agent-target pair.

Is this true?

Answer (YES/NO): YES